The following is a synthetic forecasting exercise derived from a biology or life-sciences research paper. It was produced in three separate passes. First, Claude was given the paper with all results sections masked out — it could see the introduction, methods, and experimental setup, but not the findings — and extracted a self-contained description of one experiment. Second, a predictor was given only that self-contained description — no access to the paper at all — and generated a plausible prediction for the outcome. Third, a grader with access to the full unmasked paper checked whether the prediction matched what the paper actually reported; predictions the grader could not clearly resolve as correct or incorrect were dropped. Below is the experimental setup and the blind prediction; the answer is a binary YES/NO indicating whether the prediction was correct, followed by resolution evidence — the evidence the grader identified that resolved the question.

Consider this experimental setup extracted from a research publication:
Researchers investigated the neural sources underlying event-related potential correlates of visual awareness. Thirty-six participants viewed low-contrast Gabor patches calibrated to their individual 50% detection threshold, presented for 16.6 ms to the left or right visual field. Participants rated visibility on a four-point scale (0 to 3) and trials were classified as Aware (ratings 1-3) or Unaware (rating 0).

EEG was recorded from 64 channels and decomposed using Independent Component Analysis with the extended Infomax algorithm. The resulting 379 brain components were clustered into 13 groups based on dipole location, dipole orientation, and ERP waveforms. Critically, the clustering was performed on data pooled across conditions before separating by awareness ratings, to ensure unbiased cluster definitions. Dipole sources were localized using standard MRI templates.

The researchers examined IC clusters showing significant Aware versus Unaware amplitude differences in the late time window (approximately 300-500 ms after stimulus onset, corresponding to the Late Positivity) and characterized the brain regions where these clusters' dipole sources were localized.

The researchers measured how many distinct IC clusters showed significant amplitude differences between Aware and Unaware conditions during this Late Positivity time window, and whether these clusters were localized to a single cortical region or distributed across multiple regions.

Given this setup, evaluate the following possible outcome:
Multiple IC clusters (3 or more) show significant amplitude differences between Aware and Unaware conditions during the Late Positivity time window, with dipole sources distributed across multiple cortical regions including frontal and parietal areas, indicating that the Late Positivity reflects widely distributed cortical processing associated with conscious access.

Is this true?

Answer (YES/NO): YES